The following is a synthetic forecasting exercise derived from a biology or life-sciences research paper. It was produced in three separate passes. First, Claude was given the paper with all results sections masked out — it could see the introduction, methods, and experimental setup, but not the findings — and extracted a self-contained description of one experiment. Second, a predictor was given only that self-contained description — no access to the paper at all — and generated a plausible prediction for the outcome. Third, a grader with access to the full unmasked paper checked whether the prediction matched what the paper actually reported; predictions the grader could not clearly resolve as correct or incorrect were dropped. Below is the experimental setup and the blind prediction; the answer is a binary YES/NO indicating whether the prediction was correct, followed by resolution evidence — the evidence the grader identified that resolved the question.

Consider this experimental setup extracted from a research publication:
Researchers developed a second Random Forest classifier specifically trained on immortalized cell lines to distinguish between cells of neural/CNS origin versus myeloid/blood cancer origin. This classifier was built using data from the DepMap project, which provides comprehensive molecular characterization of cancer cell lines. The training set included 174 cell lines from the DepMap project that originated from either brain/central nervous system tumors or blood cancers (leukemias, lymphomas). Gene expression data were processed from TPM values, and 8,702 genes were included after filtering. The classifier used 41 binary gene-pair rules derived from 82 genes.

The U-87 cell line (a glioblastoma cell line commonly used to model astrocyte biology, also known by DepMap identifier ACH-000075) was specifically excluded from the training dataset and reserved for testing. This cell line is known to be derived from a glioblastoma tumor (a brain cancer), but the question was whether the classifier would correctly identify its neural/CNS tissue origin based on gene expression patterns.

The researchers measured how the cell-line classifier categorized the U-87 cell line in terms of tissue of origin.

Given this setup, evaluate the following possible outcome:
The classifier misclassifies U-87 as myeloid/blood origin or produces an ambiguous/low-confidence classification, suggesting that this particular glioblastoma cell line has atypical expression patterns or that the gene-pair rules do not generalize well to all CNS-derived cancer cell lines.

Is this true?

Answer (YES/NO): NO